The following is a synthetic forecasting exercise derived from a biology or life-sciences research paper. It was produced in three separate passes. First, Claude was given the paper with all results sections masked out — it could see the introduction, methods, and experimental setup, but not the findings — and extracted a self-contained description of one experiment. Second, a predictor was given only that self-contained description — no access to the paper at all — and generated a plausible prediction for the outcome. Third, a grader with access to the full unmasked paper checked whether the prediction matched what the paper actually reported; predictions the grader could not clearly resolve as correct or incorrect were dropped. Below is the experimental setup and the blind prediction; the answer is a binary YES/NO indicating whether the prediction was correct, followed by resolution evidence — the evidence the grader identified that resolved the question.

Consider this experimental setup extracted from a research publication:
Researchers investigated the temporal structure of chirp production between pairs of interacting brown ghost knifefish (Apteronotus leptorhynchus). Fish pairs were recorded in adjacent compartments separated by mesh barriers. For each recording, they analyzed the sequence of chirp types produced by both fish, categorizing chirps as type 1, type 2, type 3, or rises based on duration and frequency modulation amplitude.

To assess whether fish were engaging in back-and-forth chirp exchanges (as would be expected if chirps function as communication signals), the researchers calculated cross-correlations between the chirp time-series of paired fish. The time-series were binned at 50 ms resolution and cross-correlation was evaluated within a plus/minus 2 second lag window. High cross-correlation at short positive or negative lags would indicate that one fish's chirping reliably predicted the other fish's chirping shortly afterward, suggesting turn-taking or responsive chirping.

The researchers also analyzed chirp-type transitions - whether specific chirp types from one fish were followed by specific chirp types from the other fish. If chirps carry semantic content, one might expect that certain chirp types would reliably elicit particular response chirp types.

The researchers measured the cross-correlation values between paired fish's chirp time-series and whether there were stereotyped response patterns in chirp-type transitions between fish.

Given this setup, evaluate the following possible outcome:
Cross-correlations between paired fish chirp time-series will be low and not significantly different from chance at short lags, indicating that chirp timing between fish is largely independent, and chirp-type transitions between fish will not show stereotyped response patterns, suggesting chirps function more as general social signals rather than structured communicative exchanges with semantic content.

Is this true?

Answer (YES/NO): YES